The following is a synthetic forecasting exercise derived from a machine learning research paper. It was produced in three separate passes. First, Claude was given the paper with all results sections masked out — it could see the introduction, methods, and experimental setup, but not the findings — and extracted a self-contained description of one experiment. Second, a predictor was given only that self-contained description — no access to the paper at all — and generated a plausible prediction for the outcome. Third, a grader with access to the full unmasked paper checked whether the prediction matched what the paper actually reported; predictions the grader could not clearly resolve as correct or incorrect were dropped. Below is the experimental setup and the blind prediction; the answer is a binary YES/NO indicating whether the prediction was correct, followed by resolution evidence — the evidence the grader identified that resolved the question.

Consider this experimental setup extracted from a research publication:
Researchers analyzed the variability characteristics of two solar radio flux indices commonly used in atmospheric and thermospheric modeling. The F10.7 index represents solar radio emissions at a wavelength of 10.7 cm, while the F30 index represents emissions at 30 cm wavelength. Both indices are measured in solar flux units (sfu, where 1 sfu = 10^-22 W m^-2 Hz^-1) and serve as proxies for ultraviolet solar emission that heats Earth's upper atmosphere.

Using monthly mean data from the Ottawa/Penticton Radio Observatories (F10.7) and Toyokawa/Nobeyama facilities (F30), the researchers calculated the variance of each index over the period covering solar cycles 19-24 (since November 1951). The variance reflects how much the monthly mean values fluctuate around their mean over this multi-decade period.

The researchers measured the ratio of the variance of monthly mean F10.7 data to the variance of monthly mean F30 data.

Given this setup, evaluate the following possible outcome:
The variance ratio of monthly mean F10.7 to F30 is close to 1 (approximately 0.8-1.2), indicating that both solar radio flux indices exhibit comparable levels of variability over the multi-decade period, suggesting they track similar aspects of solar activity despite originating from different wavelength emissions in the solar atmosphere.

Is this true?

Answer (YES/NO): NO